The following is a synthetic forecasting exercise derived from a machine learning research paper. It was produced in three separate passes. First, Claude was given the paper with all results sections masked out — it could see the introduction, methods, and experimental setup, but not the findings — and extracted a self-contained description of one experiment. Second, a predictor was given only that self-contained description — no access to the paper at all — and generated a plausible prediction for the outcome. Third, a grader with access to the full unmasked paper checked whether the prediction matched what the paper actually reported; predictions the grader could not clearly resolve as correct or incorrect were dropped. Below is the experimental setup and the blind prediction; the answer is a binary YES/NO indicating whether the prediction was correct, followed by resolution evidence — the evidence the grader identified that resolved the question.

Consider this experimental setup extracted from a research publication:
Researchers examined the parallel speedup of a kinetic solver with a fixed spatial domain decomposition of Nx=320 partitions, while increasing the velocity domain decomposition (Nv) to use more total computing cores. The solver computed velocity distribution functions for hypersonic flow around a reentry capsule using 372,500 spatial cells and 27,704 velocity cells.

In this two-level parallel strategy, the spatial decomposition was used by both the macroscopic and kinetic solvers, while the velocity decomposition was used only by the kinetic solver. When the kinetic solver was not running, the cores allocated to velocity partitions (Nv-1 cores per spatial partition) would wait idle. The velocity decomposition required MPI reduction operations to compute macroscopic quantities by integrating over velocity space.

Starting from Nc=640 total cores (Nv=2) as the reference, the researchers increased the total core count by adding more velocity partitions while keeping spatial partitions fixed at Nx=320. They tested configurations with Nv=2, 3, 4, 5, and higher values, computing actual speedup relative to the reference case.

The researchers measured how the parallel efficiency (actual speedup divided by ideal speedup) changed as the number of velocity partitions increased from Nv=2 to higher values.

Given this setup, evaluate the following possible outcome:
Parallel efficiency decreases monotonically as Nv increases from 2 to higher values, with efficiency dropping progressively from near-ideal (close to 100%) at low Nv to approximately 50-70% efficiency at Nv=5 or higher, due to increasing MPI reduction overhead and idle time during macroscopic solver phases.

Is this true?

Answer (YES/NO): NO